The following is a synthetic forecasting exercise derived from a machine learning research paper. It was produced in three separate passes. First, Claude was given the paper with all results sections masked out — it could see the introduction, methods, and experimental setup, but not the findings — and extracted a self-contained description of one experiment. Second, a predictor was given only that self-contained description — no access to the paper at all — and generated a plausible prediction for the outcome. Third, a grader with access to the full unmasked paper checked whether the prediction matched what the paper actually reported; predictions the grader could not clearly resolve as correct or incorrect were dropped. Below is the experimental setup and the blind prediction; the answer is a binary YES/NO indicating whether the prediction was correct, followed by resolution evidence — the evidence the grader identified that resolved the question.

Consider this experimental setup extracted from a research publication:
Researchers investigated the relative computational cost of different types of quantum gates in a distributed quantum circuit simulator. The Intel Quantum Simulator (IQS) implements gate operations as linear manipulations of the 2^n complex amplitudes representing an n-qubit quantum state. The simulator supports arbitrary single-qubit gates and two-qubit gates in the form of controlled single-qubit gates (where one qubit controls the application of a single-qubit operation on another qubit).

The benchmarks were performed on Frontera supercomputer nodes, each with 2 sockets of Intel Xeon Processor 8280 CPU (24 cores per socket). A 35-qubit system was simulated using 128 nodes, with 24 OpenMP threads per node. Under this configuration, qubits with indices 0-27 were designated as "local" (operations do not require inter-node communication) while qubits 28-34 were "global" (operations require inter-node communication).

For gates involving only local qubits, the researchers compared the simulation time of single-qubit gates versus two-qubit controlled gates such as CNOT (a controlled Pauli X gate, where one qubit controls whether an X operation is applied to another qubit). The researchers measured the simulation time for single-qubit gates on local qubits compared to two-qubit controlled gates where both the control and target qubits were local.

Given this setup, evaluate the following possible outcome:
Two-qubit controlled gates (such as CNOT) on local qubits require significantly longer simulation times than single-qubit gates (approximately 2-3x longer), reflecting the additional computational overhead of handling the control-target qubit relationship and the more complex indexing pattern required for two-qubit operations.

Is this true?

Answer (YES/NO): NO